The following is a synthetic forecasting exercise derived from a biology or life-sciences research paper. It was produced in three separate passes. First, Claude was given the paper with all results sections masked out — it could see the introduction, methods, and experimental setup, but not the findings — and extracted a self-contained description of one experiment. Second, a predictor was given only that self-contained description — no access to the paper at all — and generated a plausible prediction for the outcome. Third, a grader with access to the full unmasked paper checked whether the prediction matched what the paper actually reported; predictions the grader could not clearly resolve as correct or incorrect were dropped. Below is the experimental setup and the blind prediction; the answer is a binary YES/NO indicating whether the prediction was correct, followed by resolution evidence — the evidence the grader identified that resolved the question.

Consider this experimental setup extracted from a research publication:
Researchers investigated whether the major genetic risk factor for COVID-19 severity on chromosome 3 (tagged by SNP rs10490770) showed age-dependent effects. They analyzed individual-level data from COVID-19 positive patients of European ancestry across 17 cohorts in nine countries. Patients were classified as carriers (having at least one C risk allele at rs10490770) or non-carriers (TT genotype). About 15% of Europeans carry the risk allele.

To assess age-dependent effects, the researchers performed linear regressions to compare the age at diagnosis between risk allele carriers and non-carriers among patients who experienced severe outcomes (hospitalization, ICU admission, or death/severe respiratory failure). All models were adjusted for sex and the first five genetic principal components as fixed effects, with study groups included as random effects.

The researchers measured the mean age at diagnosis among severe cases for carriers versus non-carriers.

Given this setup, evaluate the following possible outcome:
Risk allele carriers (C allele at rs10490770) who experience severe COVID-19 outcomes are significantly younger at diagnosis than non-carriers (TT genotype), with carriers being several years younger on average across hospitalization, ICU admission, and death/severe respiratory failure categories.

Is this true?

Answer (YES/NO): NO